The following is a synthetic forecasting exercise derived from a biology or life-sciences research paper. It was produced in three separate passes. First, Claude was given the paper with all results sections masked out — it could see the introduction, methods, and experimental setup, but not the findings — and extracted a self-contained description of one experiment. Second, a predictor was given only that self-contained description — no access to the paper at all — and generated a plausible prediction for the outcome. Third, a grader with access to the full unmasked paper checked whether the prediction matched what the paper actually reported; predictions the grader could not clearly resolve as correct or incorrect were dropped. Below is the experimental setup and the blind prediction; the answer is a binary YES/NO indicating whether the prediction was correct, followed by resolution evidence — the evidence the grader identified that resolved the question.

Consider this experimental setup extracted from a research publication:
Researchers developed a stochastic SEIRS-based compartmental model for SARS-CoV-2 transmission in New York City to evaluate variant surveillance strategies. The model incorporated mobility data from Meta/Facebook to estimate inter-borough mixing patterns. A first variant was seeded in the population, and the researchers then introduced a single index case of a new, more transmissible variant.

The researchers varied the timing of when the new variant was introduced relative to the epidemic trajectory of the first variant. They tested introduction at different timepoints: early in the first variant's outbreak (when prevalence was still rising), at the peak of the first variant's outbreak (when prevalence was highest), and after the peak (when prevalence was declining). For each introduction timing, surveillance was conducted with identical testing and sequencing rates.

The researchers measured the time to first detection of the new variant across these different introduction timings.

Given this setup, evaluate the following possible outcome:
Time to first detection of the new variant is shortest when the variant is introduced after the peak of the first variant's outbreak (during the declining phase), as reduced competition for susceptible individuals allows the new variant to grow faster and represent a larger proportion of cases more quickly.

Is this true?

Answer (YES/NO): NO